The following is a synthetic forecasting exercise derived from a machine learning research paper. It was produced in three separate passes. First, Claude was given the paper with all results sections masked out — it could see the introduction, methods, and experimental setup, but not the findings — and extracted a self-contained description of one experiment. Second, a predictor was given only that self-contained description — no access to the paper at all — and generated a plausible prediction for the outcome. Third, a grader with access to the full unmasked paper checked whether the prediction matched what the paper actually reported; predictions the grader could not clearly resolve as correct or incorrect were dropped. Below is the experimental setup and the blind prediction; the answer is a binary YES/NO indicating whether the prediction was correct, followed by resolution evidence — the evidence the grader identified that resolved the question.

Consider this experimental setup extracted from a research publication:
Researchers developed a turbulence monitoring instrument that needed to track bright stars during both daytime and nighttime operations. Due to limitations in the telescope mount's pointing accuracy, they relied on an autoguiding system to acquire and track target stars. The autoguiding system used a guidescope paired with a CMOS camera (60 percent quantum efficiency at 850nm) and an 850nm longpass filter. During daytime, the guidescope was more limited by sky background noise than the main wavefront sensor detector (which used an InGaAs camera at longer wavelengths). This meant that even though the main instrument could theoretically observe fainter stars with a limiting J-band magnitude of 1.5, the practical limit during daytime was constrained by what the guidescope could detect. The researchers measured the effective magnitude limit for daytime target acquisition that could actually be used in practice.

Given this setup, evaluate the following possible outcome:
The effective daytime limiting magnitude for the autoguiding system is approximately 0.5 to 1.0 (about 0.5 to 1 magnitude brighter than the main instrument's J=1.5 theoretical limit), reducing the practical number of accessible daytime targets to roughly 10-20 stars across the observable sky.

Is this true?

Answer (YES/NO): NO